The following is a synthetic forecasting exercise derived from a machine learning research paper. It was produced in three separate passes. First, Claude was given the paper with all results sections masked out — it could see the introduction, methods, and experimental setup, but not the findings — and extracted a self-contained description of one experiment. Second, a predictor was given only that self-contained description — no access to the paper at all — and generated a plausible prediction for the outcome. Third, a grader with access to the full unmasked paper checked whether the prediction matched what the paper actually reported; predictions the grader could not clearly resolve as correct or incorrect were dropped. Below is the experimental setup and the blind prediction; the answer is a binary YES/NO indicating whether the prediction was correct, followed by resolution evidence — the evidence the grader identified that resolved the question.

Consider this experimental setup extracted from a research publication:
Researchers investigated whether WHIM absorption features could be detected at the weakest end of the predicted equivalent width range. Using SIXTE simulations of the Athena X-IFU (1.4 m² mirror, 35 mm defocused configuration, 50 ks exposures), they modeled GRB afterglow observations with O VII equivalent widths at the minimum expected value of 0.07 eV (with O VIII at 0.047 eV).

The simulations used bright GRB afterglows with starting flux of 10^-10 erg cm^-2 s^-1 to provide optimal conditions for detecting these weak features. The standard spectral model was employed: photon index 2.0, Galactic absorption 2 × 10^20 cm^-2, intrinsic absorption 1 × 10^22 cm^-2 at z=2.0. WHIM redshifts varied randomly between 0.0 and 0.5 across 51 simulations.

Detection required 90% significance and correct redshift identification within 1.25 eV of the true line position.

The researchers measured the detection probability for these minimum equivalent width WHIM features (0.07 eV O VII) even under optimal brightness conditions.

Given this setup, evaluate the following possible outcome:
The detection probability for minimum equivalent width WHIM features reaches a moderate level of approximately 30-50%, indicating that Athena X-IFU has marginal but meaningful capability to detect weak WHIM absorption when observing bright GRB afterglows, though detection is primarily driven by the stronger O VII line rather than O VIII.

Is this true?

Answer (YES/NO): YES